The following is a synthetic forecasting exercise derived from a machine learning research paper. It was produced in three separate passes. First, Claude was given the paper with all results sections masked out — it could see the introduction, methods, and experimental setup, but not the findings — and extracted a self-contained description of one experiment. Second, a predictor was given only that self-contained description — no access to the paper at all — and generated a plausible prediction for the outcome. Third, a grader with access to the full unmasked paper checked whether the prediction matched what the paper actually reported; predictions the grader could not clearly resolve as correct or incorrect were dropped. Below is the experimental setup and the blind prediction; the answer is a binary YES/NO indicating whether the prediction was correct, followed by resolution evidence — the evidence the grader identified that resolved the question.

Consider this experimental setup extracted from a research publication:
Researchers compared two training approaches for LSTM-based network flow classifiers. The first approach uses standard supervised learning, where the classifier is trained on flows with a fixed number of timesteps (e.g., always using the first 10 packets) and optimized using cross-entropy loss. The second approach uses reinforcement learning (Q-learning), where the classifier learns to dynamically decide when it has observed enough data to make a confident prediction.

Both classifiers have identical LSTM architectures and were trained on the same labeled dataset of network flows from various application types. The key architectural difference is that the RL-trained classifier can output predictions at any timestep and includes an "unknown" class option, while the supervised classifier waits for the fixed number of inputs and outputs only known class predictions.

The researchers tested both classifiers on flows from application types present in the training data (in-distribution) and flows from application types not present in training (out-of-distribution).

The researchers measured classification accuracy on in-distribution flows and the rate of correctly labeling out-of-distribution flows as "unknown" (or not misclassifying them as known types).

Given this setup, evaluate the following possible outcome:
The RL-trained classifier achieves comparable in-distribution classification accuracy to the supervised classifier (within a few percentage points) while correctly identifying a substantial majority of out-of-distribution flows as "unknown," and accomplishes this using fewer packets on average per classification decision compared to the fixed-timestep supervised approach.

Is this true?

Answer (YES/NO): YES